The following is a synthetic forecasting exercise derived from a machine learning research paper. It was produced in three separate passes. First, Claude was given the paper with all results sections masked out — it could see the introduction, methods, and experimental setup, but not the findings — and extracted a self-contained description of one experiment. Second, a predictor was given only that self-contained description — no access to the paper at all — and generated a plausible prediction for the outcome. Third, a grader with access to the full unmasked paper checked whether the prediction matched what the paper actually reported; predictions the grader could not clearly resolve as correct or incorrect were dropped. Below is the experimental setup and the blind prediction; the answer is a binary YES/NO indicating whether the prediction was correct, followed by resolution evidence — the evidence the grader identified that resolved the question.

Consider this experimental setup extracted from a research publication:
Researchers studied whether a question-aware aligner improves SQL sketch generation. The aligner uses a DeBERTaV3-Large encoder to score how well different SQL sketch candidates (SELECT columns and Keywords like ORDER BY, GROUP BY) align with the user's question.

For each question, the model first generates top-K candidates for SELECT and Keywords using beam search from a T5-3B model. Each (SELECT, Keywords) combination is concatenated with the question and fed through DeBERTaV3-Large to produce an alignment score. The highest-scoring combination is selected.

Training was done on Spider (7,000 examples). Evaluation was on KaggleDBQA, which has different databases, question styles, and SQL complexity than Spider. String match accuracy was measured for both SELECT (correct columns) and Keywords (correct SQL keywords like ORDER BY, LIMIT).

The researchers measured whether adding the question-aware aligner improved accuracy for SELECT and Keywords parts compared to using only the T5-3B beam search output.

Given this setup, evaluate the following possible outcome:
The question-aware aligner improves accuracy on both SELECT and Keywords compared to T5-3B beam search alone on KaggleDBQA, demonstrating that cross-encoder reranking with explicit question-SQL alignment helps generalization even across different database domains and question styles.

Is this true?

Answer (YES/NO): YES